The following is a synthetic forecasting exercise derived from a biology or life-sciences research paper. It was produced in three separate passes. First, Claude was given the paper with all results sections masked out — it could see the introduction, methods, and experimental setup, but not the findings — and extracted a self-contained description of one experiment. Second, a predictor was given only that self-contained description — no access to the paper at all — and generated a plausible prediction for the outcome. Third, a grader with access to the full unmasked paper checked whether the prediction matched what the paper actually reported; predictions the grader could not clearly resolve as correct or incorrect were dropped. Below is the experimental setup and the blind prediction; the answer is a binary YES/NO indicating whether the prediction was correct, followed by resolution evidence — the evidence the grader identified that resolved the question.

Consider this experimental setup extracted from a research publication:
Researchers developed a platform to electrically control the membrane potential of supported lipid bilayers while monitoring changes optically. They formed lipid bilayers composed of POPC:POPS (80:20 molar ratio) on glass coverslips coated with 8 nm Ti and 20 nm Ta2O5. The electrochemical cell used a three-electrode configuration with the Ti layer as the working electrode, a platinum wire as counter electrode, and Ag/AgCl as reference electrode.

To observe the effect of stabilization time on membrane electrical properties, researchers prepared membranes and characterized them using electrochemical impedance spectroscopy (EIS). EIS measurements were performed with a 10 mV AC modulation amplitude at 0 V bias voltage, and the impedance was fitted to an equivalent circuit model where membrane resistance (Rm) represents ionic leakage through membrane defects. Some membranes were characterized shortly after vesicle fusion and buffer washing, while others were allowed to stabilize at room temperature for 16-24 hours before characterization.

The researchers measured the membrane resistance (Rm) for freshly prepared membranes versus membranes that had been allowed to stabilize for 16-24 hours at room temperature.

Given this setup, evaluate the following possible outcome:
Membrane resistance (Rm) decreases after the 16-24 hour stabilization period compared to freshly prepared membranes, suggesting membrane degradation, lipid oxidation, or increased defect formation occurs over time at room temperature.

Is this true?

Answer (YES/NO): NO